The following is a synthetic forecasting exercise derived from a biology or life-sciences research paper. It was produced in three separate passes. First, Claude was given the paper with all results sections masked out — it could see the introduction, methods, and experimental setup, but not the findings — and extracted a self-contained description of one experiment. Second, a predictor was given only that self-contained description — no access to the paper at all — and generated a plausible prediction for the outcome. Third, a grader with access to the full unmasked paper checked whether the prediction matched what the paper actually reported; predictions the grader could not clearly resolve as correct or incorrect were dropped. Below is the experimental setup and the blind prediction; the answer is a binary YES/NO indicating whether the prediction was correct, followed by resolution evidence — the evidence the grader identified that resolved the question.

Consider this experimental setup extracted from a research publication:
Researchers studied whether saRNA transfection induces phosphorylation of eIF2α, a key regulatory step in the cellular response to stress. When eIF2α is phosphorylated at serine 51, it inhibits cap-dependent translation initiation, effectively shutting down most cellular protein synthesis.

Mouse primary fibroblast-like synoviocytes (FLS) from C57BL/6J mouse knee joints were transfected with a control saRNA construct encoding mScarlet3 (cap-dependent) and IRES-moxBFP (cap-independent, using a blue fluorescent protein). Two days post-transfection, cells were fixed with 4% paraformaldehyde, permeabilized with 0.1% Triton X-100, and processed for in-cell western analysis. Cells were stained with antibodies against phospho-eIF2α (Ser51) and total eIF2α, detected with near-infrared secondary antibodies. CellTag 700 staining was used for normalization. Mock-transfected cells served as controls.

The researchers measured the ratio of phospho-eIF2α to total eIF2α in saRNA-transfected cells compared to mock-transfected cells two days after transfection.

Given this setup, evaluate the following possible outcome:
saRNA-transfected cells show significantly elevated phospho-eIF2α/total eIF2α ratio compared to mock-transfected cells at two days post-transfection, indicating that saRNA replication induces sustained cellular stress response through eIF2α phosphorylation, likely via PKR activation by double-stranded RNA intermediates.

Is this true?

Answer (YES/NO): YES